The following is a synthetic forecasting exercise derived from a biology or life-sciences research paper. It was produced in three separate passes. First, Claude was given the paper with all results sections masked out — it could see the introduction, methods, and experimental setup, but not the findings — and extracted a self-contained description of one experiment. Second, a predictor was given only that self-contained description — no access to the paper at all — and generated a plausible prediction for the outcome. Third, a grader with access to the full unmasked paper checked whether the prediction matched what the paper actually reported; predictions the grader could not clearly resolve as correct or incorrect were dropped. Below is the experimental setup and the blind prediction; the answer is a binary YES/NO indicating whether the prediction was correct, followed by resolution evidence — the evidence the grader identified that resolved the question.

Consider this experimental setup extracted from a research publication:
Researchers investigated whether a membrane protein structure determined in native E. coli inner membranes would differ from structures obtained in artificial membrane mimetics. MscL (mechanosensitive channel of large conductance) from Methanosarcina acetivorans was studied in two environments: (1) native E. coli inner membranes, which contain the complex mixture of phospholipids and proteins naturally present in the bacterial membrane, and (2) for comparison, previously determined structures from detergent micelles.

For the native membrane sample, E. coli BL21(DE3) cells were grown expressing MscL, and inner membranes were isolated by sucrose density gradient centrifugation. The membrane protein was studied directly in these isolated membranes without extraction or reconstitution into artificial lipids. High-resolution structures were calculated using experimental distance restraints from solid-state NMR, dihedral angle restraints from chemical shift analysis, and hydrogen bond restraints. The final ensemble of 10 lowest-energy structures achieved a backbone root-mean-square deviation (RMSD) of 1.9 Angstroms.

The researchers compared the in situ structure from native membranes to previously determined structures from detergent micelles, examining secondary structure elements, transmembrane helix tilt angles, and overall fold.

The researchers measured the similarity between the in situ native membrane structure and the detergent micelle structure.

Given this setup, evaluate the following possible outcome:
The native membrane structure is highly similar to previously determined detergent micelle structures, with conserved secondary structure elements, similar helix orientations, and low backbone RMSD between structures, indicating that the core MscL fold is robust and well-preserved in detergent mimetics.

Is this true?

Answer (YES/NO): YES